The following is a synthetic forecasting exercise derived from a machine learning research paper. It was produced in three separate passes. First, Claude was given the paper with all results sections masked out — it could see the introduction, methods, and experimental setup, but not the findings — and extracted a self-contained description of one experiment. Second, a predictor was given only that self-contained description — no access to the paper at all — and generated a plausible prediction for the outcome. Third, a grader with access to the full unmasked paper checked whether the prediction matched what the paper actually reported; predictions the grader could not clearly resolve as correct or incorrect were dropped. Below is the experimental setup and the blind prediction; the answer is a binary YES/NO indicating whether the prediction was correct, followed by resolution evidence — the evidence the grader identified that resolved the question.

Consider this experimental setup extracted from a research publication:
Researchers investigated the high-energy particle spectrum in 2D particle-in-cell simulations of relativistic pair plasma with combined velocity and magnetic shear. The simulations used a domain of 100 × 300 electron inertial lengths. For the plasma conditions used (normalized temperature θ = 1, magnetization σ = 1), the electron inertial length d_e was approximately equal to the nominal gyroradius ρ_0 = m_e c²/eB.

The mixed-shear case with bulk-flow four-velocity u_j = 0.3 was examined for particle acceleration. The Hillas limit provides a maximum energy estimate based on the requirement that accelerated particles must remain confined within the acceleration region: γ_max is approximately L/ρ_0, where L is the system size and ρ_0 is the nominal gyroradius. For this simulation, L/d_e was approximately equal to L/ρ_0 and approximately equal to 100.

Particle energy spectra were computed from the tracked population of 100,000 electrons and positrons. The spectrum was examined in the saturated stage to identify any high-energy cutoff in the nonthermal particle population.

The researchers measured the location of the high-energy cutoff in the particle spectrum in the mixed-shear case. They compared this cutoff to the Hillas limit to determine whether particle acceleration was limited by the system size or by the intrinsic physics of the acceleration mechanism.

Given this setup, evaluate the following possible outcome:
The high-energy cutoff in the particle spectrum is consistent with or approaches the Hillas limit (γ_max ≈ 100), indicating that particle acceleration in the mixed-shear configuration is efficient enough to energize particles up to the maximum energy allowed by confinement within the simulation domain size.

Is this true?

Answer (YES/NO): NO